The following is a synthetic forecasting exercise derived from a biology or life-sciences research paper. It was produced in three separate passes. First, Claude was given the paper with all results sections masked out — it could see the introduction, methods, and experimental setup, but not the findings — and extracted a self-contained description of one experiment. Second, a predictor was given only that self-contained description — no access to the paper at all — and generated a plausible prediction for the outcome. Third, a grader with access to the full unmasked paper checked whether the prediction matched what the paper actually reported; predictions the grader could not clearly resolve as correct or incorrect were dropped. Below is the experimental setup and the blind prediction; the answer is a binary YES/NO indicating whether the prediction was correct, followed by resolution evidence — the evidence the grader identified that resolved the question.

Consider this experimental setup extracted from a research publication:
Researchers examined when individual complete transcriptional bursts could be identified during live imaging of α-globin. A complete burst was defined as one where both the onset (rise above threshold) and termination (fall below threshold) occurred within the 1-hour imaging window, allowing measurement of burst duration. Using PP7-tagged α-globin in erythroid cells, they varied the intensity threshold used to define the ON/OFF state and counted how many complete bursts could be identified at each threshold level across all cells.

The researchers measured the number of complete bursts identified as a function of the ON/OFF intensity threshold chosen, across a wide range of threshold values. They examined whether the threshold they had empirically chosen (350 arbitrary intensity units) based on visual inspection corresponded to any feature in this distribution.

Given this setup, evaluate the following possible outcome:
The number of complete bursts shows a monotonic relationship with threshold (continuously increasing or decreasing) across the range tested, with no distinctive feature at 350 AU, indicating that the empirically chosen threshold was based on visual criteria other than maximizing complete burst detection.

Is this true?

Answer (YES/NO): NO